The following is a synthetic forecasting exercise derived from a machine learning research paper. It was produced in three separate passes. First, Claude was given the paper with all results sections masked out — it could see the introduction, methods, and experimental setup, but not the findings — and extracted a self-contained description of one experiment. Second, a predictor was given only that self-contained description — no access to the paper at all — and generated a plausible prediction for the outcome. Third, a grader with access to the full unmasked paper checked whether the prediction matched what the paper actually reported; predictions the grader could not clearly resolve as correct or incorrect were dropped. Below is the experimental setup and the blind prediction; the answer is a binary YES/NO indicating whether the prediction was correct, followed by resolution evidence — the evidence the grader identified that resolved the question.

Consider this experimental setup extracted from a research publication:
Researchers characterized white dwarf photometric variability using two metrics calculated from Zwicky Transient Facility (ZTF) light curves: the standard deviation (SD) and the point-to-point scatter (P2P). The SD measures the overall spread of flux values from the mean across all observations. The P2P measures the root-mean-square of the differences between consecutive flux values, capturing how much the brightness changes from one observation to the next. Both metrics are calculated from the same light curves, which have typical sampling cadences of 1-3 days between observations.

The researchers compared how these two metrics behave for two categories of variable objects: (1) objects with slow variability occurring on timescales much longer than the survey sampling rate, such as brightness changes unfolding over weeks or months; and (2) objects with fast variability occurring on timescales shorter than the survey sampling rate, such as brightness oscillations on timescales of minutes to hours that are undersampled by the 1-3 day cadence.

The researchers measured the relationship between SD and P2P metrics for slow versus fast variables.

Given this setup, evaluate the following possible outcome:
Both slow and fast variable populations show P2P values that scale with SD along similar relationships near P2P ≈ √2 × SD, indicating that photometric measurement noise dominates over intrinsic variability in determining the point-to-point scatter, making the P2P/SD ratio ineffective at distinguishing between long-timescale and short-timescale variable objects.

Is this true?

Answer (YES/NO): NO